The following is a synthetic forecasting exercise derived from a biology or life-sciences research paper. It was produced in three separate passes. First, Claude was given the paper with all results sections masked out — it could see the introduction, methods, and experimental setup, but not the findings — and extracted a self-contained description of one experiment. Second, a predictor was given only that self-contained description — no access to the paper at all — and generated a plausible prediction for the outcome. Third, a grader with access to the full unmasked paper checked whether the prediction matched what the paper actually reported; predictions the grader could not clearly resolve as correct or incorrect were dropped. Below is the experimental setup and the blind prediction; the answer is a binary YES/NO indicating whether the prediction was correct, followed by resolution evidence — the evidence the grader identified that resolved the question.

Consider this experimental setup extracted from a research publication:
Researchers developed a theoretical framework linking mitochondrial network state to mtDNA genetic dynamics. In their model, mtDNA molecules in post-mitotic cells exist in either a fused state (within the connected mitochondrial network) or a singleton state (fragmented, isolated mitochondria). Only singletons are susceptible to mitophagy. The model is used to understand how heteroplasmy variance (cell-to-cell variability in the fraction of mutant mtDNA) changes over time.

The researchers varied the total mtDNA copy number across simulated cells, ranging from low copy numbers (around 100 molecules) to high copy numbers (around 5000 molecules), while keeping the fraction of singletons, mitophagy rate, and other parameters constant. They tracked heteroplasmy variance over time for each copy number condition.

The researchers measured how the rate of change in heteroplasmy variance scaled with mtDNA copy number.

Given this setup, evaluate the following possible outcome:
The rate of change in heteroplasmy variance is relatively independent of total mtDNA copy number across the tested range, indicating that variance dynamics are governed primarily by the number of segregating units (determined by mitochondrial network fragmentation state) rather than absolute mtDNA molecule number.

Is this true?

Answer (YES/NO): NO